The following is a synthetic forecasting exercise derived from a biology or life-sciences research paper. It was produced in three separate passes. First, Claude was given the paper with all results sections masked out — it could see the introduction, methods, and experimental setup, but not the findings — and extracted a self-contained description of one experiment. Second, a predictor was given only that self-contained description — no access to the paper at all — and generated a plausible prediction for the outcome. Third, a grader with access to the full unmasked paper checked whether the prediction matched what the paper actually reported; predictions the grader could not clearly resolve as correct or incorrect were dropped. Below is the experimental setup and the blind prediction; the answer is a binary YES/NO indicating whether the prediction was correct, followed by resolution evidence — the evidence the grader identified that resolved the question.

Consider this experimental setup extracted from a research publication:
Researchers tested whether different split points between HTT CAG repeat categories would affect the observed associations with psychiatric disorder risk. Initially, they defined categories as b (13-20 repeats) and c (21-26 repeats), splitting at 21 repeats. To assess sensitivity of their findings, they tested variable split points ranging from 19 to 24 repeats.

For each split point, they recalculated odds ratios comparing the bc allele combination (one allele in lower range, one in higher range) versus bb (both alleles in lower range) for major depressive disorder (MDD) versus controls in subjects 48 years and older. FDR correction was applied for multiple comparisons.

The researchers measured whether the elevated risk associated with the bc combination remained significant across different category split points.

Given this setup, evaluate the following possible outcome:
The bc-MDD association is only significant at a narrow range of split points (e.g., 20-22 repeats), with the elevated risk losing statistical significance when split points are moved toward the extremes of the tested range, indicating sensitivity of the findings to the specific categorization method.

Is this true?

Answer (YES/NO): NO